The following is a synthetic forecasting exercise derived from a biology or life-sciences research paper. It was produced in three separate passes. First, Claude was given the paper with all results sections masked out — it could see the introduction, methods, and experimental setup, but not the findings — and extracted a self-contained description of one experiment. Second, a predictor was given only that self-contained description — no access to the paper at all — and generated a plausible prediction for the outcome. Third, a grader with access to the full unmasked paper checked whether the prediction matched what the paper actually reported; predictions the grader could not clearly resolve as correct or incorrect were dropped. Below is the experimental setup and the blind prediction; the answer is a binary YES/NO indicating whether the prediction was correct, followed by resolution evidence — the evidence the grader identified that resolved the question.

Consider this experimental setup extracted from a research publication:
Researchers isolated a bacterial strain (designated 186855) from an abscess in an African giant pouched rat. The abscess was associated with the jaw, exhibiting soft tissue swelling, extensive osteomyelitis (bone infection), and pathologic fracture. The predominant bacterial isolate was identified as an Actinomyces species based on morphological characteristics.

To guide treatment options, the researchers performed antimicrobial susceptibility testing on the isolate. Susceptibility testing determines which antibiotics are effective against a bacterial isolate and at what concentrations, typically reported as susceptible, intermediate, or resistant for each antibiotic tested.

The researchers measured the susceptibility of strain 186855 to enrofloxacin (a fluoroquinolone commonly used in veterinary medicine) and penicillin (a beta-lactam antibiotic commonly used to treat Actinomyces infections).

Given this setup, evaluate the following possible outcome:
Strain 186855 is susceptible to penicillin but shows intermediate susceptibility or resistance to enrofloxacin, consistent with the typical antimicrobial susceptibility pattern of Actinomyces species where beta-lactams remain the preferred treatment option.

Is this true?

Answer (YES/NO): NO